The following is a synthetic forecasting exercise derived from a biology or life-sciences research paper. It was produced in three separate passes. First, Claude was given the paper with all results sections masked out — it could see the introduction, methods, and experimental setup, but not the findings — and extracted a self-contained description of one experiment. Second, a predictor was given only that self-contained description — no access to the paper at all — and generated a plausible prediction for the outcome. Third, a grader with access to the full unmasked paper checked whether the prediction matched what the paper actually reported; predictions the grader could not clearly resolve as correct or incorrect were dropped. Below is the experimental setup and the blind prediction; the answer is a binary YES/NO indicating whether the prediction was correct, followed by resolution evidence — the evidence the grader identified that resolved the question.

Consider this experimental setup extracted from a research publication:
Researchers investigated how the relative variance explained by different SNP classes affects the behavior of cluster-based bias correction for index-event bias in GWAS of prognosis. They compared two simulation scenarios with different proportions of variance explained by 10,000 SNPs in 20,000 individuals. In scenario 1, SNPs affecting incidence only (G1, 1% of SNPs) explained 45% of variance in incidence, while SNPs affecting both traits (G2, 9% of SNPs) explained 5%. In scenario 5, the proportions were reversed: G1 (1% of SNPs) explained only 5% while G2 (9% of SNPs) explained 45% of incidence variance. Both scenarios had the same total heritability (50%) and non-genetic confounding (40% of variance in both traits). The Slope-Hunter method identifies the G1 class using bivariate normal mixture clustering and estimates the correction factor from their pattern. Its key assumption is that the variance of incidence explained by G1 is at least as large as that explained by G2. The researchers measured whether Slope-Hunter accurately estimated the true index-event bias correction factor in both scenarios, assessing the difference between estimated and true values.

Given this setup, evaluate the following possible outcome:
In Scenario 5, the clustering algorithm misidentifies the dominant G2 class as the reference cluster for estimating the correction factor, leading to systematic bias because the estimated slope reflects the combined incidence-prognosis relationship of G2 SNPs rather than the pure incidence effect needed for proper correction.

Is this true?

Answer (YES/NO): NO